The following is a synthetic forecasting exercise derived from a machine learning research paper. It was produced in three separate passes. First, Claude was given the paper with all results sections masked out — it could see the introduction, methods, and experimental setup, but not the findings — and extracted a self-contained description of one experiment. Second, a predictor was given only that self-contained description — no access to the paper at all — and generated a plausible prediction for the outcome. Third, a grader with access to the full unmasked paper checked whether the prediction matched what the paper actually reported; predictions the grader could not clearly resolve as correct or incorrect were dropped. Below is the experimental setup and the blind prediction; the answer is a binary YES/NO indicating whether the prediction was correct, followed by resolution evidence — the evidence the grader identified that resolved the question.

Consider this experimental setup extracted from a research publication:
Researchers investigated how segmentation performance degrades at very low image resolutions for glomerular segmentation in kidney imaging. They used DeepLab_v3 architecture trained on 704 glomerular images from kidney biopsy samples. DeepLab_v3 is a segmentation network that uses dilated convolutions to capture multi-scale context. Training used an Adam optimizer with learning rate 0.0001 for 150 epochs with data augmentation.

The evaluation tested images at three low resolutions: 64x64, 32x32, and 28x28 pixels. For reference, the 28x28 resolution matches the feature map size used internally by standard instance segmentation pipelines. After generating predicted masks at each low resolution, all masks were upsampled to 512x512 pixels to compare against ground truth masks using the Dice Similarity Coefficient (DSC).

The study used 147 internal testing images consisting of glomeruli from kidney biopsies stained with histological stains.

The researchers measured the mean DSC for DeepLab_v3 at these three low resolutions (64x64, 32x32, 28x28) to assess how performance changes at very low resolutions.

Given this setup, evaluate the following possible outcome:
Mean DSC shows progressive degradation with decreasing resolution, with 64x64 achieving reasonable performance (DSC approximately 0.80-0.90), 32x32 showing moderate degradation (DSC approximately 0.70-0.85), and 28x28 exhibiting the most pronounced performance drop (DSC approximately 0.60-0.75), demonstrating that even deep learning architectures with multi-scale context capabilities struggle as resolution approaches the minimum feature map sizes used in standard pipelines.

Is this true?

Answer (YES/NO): NO